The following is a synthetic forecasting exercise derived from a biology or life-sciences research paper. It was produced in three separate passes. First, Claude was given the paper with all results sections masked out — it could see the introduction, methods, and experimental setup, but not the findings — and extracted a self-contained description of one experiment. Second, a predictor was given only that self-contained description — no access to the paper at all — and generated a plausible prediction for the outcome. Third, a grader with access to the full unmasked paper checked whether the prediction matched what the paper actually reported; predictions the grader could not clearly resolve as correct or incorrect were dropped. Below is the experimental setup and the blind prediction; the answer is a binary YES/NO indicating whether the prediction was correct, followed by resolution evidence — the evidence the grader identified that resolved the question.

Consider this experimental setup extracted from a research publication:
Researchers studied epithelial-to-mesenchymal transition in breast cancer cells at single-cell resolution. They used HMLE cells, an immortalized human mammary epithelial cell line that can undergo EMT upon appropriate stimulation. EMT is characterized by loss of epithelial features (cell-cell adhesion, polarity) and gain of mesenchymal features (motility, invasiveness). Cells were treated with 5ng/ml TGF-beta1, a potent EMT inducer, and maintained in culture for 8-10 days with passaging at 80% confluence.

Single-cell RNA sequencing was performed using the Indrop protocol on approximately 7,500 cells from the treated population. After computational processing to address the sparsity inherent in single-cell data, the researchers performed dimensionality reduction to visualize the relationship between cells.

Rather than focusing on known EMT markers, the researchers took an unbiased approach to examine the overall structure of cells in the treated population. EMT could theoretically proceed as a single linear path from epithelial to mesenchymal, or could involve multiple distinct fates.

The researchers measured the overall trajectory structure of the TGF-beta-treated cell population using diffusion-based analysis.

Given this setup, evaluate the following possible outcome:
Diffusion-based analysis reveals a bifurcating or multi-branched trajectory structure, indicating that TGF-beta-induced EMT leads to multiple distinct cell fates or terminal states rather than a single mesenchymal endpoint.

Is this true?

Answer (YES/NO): YES